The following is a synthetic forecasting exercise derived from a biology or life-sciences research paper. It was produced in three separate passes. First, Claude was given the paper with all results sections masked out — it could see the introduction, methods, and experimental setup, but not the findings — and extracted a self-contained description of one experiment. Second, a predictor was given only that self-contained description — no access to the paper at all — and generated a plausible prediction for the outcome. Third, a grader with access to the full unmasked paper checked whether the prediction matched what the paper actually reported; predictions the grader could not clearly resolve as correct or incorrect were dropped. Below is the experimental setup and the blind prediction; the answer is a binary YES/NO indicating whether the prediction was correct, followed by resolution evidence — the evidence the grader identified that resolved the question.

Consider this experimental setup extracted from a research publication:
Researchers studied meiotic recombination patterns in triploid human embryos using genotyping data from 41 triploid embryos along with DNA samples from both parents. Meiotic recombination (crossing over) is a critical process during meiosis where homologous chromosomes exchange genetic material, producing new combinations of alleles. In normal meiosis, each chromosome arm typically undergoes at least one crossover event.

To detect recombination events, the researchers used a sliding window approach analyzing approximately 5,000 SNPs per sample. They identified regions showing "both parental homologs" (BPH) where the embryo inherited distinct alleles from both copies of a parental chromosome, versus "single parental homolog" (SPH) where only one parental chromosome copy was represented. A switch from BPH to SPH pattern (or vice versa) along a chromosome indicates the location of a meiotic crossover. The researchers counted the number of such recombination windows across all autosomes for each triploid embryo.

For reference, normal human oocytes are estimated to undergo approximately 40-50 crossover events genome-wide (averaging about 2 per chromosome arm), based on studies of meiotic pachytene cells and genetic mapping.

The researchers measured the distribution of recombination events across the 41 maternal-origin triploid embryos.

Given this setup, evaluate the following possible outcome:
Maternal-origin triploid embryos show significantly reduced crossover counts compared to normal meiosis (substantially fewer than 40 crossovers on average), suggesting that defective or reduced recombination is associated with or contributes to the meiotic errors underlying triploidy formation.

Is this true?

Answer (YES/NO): YES